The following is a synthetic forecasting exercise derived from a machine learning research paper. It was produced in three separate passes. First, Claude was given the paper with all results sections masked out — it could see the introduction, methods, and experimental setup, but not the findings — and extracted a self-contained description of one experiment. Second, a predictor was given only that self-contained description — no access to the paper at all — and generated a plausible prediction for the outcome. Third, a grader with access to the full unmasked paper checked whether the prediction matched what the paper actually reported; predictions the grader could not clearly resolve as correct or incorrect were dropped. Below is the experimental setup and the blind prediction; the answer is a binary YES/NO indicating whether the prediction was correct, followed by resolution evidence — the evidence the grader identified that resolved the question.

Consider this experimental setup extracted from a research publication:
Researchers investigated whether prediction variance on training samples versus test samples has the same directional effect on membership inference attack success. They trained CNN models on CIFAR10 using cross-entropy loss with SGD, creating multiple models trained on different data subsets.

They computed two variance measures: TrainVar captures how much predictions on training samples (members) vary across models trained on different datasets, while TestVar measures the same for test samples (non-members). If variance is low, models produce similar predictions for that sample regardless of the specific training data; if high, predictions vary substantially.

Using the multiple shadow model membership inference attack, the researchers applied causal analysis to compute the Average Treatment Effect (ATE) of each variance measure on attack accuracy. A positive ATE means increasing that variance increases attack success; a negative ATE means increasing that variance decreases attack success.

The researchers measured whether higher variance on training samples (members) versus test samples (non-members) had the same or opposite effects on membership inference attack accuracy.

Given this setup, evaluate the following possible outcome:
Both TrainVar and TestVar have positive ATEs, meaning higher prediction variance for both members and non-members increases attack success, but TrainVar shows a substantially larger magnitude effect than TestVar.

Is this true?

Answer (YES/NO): NO